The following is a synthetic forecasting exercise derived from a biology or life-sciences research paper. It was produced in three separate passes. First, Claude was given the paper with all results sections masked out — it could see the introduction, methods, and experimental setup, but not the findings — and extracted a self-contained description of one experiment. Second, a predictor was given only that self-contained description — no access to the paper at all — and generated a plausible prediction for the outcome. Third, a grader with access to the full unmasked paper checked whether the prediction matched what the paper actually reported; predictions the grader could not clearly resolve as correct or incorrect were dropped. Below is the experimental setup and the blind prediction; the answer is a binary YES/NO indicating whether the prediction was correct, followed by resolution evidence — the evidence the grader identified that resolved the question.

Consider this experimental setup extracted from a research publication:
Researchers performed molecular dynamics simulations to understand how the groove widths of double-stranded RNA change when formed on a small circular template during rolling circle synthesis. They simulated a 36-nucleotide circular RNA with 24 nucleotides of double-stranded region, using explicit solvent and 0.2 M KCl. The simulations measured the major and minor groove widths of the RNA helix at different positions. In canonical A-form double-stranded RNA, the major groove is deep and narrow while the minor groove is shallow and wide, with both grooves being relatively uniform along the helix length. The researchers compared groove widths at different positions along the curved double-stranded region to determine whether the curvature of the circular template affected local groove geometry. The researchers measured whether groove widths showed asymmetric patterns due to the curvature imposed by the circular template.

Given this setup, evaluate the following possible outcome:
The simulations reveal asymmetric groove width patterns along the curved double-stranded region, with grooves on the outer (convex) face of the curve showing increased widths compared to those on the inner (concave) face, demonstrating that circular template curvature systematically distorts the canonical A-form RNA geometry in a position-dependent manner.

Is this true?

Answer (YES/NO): NO